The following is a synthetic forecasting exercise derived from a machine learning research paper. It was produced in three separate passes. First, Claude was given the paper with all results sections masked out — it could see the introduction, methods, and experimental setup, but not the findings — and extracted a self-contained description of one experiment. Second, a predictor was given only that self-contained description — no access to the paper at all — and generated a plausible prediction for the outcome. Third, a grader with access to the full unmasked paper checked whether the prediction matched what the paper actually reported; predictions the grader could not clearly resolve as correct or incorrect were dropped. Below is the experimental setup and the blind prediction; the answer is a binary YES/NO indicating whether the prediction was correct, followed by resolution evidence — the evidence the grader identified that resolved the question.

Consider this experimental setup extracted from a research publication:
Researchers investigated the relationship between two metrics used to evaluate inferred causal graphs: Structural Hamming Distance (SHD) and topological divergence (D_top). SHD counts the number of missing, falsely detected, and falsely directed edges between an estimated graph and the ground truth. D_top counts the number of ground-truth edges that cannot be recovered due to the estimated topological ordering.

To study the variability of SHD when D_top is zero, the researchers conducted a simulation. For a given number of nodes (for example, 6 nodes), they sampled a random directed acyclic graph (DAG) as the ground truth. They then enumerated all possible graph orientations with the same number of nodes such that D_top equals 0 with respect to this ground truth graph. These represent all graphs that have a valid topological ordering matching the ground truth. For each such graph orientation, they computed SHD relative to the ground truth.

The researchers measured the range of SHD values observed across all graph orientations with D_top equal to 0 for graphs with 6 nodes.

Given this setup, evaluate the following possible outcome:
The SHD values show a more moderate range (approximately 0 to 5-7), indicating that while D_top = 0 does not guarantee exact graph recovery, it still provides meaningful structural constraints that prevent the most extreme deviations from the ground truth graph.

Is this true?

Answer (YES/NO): NO